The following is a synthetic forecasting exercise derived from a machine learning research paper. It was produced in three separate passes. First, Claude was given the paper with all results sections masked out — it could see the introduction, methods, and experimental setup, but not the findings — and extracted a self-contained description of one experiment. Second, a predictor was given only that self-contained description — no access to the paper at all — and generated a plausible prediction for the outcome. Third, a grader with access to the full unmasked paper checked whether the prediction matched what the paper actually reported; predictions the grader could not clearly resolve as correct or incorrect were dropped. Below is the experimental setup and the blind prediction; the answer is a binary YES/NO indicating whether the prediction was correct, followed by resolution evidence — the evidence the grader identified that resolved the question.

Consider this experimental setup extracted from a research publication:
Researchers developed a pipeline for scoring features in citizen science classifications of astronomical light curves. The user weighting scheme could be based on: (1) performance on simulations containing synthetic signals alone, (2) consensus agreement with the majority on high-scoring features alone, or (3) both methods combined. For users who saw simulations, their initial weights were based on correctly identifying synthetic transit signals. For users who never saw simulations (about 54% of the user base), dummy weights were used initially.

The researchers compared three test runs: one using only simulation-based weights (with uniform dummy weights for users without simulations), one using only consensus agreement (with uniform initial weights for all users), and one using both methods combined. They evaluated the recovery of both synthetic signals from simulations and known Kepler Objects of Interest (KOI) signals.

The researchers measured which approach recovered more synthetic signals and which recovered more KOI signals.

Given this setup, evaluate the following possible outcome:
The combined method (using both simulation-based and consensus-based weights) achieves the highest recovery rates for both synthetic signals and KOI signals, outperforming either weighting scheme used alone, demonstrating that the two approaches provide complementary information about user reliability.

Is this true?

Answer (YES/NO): NO